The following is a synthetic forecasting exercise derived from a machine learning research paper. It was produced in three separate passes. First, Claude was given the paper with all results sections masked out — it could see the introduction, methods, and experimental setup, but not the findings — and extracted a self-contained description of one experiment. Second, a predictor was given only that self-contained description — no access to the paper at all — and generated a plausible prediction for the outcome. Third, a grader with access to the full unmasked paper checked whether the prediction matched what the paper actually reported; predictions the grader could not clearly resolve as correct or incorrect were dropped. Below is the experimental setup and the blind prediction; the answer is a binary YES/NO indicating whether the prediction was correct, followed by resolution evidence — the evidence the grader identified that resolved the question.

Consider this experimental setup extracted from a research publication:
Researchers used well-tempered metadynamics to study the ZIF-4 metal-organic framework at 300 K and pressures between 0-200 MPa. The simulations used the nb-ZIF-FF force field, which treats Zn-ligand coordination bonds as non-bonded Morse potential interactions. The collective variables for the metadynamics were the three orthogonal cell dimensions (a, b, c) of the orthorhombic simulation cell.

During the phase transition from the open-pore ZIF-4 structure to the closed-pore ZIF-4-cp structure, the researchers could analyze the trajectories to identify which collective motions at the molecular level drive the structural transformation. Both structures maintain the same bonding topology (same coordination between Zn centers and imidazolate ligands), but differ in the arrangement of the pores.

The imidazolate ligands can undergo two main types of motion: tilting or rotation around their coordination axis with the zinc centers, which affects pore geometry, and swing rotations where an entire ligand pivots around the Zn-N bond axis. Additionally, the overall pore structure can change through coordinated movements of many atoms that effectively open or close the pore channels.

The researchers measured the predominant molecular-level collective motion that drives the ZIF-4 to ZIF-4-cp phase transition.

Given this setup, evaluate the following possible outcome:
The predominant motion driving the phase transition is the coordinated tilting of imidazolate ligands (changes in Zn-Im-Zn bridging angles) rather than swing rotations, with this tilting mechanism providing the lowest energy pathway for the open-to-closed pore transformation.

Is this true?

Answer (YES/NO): NO